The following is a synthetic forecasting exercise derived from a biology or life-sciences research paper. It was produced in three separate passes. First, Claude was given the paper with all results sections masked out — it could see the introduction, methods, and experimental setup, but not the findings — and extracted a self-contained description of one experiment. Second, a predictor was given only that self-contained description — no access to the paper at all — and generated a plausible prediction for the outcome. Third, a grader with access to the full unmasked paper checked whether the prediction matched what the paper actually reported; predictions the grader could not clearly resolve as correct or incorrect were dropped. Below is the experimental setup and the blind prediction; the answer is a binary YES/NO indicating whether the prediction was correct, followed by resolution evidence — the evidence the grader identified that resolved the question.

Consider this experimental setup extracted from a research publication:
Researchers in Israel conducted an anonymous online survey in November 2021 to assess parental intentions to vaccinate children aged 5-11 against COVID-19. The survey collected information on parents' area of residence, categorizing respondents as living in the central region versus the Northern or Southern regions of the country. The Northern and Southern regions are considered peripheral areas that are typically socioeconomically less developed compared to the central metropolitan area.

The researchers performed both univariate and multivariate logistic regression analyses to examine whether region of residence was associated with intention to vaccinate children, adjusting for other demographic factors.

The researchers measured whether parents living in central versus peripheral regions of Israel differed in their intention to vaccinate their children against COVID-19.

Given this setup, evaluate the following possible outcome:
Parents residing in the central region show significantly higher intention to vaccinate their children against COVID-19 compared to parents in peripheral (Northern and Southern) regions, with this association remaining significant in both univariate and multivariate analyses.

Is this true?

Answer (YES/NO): YES